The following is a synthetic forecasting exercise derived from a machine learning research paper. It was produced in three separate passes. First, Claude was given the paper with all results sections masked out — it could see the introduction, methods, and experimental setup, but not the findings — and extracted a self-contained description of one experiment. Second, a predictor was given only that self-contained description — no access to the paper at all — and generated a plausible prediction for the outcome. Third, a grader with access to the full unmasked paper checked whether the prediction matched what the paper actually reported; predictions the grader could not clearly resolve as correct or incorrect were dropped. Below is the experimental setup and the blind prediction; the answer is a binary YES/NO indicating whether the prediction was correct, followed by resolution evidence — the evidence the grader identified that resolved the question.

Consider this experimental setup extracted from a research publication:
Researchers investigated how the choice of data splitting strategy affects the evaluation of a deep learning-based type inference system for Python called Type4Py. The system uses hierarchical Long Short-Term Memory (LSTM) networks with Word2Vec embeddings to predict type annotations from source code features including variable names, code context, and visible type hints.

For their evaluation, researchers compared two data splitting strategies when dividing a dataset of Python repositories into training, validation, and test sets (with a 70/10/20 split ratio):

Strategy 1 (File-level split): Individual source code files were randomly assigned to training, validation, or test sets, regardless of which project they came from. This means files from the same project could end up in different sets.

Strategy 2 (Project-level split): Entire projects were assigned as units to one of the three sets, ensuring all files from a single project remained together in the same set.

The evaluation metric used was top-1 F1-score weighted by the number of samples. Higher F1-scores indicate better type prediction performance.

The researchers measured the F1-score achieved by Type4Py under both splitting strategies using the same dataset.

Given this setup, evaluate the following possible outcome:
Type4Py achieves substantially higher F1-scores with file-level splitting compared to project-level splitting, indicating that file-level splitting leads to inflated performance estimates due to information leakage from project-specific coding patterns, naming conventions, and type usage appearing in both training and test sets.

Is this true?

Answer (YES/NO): YES